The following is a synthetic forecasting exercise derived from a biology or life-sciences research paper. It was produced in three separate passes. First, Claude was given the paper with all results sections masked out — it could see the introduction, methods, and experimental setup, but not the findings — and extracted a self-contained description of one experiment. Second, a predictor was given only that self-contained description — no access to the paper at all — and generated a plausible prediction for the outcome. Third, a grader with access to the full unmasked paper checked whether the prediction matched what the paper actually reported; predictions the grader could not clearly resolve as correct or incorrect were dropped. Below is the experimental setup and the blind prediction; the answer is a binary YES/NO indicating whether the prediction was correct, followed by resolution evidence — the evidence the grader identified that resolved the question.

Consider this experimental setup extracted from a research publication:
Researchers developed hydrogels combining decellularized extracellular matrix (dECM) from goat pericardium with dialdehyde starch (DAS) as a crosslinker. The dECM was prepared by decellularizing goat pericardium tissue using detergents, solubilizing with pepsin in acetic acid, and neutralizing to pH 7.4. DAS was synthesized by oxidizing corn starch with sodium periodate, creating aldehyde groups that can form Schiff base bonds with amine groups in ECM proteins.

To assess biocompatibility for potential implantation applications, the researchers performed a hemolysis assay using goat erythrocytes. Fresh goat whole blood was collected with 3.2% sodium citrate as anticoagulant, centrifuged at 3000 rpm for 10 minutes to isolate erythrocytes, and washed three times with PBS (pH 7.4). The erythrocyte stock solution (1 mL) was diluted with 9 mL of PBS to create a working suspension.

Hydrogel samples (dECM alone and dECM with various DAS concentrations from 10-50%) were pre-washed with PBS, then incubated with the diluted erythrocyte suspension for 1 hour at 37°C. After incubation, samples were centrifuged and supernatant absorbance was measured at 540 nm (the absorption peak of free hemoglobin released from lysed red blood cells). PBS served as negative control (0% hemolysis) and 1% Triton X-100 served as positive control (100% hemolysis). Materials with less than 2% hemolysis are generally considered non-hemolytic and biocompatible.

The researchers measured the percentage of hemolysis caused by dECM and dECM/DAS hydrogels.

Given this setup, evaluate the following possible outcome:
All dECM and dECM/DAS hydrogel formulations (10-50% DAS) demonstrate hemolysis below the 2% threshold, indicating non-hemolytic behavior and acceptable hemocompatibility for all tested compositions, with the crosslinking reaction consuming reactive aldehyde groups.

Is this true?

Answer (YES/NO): YES